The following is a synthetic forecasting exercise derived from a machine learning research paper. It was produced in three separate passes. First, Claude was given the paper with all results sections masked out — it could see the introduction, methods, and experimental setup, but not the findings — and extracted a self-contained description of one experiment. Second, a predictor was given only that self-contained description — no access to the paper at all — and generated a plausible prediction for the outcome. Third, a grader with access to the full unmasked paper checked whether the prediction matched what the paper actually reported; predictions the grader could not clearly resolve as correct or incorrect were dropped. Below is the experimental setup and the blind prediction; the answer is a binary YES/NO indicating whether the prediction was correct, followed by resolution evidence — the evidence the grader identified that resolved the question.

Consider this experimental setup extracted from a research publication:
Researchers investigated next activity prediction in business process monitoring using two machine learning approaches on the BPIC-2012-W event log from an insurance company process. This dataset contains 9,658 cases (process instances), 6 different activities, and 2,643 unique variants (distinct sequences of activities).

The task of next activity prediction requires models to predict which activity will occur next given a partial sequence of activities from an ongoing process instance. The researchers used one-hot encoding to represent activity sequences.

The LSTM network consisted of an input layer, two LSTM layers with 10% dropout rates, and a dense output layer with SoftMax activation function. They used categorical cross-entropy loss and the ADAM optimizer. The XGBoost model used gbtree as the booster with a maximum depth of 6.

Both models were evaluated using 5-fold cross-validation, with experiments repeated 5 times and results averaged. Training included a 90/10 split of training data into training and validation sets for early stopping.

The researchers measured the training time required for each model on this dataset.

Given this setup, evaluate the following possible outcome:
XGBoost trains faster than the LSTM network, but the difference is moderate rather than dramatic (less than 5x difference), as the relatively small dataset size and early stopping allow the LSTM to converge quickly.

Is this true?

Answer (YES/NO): YES